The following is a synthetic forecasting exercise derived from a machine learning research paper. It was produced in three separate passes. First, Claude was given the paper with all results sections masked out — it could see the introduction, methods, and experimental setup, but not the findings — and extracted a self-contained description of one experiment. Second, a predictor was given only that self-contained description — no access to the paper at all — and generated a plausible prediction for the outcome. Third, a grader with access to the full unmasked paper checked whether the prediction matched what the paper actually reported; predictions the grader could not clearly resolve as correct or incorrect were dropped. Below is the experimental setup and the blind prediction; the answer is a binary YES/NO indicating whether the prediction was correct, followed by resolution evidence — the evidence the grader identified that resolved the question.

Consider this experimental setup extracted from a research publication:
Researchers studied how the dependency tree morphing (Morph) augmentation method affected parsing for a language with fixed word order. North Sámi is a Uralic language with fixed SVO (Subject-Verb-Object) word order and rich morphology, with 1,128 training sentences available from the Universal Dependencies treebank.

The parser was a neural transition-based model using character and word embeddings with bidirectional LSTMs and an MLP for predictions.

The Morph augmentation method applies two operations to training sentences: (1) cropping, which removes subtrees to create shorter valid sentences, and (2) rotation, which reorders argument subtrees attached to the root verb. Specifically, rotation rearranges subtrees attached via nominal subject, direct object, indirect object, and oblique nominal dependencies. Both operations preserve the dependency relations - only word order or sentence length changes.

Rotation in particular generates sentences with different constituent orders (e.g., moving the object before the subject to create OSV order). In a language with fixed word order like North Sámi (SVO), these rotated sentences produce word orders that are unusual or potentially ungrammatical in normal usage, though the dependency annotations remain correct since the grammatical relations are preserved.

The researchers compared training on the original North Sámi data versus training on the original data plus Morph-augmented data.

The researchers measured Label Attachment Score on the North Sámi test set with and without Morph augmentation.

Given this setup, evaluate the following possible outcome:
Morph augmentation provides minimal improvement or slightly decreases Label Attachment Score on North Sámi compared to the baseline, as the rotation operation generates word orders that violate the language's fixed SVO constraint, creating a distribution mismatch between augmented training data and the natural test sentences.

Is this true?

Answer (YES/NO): NO